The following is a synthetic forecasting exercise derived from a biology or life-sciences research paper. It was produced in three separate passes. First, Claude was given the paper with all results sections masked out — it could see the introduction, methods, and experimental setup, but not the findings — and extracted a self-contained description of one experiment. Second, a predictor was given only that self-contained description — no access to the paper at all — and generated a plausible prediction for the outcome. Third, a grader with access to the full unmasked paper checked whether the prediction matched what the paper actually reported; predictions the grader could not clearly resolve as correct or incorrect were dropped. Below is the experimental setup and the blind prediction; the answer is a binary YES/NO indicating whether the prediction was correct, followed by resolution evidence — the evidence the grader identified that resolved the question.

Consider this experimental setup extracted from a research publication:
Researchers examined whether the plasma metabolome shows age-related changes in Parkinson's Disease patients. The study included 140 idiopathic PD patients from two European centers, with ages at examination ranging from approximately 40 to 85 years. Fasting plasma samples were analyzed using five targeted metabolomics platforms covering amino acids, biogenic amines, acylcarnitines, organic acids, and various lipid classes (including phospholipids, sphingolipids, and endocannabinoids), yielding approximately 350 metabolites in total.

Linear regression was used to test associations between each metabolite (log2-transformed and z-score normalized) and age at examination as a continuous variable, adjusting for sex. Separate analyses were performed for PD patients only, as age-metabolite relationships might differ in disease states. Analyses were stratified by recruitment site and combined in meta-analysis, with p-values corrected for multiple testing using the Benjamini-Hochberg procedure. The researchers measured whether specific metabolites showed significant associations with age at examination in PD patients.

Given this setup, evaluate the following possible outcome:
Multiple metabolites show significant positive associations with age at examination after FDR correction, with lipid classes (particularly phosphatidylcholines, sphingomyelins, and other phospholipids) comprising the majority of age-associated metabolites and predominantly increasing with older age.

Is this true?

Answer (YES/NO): NO